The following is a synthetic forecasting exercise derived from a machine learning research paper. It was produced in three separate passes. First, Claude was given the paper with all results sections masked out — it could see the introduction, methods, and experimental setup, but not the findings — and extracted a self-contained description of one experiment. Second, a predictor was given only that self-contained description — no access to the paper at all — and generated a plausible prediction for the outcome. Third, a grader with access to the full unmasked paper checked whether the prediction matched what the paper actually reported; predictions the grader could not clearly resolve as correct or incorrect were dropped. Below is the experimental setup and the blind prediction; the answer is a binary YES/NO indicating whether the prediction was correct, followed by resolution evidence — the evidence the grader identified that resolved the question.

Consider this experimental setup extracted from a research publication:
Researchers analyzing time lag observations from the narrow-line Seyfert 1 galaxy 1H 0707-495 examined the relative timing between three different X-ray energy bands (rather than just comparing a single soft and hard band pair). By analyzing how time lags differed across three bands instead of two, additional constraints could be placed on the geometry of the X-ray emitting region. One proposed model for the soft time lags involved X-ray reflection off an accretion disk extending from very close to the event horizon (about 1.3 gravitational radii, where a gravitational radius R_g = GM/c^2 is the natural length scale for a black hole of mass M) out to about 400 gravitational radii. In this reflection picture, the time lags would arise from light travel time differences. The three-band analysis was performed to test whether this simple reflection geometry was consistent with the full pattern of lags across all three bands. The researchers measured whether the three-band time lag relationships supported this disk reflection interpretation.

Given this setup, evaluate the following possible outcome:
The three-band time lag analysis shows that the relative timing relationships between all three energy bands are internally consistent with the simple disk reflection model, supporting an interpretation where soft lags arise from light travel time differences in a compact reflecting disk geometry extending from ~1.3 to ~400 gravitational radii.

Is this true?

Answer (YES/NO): NO